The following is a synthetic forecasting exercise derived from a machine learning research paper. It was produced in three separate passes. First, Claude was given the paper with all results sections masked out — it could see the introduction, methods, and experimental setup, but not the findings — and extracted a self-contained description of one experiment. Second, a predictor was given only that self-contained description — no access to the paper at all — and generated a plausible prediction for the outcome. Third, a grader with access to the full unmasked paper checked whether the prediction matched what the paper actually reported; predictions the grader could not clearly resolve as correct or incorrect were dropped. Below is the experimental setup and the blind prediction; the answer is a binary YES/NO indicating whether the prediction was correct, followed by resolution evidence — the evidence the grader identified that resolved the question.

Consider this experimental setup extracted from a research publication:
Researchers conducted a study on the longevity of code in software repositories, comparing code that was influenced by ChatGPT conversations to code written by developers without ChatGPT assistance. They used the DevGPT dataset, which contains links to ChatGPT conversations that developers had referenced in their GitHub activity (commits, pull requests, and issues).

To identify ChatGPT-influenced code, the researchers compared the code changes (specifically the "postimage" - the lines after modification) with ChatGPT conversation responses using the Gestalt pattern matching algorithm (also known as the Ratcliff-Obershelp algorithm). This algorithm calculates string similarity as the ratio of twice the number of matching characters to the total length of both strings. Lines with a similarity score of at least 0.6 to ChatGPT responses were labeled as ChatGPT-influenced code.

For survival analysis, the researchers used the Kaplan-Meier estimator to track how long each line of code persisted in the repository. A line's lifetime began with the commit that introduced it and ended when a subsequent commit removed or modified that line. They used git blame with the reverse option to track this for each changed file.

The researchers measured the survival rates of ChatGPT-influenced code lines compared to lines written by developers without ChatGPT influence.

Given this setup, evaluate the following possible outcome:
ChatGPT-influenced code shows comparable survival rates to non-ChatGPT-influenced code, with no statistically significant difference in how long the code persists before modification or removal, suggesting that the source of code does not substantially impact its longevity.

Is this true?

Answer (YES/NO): NO